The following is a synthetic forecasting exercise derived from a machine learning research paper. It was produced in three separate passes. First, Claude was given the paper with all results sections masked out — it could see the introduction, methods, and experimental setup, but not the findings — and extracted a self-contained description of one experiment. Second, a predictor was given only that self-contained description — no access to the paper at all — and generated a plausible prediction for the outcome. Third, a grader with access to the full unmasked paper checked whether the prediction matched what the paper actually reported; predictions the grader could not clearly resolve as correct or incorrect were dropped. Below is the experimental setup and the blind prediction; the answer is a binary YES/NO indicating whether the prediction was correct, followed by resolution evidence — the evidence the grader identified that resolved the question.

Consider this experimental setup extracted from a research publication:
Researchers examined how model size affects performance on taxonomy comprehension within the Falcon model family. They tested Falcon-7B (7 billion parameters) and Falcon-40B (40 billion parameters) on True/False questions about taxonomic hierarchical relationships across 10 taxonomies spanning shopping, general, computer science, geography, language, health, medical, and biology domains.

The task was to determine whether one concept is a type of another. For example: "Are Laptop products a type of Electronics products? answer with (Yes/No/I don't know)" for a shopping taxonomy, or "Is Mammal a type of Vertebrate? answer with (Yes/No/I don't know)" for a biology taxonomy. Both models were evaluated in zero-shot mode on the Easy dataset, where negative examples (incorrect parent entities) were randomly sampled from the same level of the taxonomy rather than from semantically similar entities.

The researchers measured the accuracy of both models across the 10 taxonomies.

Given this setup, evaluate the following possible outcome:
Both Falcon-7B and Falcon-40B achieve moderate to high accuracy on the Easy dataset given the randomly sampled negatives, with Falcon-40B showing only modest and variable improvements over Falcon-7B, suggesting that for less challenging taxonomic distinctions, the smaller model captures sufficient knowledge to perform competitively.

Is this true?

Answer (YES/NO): NO